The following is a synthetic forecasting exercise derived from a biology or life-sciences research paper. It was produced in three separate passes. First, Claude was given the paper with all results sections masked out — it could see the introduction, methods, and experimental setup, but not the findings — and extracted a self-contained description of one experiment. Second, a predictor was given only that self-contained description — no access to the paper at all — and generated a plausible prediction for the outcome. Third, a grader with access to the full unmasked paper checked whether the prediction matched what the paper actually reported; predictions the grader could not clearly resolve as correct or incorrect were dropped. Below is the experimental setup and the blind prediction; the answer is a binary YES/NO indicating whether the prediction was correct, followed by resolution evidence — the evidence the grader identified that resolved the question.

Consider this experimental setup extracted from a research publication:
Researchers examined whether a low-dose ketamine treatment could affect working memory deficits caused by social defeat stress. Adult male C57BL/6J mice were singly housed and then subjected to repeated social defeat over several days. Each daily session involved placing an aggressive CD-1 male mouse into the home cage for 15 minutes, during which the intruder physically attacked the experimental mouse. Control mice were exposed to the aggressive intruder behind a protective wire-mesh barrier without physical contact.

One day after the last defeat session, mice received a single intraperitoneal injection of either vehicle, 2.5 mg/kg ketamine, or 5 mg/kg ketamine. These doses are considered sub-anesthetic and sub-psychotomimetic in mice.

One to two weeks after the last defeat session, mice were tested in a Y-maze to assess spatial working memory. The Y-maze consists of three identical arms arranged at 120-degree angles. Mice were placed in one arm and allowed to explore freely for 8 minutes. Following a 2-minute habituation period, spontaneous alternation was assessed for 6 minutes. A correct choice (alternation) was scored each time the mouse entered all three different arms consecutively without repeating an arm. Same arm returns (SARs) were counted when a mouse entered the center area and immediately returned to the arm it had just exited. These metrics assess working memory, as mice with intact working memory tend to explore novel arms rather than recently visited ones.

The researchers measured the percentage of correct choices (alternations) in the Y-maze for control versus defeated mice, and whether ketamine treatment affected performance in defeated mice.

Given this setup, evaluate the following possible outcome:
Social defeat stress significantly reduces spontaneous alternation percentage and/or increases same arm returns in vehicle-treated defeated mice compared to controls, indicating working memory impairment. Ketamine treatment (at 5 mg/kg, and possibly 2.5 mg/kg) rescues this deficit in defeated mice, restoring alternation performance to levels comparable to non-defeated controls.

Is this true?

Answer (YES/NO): YES